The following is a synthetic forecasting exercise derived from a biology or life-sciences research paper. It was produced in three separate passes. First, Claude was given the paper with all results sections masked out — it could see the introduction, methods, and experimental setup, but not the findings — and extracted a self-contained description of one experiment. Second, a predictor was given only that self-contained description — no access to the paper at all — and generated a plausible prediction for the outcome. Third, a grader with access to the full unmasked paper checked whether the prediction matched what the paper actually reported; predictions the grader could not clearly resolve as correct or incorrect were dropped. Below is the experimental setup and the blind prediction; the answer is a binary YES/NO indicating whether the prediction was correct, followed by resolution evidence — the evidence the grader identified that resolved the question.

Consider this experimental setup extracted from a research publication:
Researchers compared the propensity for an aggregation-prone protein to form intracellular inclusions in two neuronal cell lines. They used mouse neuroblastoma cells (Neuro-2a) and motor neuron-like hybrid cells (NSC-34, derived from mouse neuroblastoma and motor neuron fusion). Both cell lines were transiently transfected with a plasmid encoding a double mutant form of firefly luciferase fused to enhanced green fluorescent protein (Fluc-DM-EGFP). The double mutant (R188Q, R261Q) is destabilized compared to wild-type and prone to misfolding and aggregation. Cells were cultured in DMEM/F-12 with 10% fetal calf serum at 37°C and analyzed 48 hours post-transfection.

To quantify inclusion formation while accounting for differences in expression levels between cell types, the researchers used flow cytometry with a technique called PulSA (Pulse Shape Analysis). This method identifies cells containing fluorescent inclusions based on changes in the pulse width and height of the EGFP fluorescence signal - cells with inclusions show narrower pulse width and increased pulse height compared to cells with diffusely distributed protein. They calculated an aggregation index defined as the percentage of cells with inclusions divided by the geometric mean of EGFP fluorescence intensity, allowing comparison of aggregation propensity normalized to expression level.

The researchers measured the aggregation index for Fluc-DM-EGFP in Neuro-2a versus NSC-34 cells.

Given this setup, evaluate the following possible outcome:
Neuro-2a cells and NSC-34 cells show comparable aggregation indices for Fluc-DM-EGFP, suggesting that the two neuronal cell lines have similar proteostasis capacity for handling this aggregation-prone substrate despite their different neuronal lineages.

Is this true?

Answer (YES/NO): NO